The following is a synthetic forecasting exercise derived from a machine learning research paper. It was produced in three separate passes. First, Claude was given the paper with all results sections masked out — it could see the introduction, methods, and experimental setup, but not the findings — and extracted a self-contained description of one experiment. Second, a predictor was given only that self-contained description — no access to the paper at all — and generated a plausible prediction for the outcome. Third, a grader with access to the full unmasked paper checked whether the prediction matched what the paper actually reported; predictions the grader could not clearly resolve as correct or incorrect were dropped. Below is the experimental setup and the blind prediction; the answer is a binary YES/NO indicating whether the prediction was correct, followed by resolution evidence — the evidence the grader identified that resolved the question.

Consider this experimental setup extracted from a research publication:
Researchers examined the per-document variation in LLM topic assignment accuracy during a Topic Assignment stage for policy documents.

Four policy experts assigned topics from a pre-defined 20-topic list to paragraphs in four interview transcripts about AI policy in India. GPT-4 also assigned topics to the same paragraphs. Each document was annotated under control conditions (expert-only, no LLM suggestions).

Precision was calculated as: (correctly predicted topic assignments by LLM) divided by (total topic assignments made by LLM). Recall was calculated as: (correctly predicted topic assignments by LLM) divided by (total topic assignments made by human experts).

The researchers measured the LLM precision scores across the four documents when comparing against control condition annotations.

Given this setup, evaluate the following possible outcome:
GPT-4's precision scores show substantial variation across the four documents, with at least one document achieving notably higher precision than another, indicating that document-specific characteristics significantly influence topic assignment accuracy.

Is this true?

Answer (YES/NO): YES